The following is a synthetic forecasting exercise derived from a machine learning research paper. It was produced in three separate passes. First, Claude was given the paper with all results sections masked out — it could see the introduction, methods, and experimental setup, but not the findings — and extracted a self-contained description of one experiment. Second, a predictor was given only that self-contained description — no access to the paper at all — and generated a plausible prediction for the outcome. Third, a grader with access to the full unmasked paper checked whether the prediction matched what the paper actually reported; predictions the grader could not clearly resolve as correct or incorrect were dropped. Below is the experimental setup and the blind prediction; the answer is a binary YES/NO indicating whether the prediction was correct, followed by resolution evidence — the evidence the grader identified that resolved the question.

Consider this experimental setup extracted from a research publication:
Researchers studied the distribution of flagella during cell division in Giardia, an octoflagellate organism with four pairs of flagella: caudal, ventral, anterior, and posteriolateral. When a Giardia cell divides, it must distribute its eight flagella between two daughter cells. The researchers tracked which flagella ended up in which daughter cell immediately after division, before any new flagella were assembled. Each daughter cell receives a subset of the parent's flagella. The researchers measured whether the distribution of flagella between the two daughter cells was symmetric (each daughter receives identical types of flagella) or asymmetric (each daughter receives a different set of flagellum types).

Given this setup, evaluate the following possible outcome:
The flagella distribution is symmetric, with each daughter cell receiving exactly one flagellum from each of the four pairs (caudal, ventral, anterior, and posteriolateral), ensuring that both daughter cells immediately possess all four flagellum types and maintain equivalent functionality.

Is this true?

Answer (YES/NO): NO